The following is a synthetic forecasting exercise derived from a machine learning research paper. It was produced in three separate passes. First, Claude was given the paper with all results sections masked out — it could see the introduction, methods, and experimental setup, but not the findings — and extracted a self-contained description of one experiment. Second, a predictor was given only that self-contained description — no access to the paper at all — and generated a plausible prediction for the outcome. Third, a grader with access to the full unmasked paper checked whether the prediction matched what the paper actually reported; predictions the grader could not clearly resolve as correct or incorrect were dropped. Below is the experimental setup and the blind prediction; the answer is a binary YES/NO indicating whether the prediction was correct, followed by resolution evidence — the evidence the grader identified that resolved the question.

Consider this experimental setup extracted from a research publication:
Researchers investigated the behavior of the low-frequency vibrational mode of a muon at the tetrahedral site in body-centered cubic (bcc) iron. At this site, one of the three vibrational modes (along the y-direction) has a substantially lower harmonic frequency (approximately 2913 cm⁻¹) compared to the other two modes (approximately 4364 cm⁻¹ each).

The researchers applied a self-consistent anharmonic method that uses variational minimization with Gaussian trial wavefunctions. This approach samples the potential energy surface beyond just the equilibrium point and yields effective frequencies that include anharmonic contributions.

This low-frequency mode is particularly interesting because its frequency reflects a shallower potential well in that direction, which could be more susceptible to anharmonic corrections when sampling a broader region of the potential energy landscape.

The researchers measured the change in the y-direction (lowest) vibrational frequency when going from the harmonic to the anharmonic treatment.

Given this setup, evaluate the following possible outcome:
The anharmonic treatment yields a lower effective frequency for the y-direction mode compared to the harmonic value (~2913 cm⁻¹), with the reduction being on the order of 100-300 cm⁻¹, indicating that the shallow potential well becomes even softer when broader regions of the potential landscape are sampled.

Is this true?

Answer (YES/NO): NO